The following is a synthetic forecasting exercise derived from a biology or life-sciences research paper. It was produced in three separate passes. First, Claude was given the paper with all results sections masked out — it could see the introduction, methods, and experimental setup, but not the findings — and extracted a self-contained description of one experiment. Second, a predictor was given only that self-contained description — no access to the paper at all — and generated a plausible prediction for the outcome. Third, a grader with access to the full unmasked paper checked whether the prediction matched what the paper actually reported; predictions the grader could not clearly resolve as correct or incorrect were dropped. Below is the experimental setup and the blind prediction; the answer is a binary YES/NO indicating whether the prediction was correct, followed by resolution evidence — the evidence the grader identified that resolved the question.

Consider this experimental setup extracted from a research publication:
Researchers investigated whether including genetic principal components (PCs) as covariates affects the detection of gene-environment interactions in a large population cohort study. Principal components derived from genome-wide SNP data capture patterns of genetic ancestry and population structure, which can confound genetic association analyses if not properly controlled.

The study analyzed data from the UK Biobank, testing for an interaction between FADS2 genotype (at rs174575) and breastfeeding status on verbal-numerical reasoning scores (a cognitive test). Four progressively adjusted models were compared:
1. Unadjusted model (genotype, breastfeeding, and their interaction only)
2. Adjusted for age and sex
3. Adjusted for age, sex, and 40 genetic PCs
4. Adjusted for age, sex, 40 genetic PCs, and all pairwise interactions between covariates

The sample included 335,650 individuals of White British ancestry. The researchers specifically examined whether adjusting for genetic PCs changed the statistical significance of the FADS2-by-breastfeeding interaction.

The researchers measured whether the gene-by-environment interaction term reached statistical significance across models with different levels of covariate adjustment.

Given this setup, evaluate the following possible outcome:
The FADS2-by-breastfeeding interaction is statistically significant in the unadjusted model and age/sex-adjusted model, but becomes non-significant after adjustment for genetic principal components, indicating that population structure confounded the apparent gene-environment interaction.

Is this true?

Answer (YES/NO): NO